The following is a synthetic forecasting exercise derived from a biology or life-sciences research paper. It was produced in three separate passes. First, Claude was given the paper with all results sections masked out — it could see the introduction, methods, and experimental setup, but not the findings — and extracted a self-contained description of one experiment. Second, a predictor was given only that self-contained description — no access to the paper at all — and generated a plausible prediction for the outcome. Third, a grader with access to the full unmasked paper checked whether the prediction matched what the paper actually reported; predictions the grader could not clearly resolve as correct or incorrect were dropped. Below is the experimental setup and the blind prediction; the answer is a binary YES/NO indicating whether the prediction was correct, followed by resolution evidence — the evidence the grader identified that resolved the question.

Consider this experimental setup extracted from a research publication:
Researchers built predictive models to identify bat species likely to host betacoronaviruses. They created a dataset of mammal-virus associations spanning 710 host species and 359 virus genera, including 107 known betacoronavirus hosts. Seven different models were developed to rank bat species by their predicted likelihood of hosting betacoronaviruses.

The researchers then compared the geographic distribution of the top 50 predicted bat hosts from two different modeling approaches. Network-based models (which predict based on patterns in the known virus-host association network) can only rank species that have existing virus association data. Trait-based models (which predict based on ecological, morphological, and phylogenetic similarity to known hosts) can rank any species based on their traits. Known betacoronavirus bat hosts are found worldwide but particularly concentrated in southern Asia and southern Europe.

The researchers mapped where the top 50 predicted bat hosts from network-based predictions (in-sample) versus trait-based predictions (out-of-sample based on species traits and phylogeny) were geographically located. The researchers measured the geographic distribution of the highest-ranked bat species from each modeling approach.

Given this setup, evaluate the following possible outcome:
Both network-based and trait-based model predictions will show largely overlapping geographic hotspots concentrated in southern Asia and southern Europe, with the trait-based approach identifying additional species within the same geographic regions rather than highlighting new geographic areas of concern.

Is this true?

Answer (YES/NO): NO